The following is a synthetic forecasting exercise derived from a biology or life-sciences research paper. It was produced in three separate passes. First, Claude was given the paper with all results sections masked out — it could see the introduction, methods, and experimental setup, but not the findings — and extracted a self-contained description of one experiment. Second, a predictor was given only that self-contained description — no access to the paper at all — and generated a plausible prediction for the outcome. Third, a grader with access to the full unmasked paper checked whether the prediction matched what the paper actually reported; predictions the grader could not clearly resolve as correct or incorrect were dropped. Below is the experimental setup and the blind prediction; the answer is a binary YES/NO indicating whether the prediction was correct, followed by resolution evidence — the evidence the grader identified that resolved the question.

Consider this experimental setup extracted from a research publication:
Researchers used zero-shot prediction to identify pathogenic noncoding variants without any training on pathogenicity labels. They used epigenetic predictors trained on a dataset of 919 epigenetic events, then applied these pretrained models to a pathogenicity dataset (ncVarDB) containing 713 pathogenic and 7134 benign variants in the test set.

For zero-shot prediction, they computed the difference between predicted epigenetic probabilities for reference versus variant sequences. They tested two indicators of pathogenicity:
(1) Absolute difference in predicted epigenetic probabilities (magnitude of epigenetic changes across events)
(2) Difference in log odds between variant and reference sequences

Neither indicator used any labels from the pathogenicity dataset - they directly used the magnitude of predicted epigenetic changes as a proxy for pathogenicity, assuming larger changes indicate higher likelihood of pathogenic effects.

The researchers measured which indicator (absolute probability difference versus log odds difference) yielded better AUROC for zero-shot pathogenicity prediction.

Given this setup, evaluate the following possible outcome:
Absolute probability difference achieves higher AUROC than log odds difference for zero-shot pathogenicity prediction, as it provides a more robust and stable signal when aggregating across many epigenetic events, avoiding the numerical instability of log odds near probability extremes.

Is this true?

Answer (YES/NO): YES